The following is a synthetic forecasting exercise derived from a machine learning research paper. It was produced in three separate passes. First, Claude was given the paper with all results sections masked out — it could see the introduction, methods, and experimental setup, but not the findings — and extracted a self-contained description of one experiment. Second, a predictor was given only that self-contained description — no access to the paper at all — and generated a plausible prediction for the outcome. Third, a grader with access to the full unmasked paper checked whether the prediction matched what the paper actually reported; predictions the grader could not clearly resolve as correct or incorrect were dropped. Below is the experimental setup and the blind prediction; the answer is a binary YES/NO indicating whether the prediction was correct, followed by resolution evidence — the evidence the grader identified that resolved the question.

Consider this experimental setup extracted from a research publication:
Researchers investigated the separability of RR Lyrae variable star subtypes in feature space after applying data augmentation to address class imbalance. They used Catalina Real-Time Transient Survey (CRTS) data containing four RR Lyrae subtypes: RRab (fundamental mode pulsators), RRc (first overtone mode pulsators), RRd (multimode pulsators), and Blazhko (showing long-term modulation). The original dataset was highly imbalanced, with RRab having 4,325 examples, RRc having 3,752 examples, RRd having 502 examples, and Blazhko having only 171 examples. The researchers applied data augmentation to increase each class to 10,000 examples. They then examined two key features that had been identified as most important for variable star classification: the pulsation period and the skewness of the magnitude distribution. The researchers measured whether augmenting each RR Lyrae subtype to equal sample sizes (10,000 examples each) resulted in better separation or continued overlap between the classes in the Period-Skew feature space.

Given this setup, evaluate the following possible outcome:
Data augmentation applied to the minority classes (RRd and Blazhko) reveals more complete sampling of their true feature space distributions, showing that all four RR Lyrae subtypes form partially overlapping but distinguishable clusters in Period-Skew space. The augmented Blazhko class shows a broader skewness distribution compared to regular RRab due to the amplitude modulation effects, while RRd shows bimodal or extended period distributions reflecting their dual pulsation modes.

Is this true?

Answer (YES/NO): NO